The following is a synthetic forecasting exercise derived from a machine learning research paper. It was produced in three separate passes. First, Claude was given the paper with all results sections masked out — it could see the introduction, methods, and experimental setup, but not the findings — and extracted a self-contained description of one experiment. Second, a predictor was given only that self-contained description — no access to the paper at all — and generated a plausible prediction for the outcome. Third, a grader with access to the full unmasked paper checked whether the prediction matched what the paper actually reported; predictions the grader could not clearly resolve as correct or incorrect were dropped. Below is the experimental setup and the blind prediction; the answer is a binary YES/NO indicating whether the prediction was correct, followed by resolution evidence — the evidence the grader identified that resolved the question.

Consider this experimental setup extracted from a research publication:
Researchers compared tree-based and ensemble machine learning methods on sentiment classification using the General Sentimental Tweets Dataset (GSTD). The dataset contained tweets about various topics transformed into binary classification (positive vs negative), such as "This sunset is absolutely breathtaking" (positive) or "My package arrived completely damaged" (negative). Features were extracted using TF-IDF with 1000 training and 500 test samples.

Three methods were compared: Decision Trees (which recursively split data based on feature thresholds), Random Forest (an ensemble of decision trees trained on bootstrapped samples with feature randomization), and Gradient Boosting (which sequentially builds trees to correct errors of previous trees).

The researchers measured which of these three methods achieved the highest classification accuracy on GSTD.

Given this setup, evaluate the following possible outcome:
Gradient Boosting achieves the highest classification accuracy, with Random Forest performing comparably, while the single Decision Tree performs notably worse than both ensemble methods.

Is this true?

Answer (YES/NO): YES